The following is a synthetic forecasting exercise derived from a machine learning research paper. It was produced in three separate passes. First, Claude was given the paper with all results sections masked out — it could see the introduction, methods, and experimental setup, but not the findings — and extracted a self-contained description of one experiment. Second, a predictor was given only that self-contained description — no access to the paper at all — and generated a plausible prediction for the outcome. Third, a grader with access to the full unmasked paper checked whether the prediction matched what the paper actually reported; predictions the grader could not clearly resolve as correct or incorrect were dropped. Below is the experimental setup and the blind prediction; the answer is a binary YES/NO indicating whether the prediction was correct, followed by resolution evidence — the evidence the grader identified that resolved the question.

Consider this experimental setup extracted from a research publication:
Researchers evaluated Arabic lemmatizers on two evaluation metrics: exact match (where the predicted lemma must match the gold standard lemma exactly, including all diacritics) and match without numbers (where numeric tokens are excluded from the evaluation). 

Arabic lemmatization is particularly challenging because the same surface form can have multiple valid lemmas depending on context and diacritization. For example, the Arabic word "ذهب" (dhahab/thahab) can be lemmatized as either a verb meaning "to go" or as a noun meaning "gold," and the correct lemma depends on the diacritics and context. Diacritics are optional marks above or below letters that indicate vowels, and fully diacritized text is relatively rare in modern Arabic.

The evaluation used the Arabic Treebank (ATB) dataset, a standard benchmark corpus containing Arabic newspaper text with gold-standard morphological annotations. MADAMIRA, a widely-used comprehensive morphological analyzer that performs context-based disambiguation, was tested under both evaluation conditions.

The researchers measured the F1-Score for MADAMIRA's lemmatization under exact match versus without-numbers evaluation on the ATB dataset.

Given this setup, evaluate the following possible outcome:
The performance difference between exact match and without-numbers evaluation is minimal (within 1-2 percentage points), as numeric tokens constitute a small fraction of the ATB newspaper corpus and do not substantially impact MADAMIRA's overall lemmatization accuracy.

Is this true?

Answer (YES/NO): NO